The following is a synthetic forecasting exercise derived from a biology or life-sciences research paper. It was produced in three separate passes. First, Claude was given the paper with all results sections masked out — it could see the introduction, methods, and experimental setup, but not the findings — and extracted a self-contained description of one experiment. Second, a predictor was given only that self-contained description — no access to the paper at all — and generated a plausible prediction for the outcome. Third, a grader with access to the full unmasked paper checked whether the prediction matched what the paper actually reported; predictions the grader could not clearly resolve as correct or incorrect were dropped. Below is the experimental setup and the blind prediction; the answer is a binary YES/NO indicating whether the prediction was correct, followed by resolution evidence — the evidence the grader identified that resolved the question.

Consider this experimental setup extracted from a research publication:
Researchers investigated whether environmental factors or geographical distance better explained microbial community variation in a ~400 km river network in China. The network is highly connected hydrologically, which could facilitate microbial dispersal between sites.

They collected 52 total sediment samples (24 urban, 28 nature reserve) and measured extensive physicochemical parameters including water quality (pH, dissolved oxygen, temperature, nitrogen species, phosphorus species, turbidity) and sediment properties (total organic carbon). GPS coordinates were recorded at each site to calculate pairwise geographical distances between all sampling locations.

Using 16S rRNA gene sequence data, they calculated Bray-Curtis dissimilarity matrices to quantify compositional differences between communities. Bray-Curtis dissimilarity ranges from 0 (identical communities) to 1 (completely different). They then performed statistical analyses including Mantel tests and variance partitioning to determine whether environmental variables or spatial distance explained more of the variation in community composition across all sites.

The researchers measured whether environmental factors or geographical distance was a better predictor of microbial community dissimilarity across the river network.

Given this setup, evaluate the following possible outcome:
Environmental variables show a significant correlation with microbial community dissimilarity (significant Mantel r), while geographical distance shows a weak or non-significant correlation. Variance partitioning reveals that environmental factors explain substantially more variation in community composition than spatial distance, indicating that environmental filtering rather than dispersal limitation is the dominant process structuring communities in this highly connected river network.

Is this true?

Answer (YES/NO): NO